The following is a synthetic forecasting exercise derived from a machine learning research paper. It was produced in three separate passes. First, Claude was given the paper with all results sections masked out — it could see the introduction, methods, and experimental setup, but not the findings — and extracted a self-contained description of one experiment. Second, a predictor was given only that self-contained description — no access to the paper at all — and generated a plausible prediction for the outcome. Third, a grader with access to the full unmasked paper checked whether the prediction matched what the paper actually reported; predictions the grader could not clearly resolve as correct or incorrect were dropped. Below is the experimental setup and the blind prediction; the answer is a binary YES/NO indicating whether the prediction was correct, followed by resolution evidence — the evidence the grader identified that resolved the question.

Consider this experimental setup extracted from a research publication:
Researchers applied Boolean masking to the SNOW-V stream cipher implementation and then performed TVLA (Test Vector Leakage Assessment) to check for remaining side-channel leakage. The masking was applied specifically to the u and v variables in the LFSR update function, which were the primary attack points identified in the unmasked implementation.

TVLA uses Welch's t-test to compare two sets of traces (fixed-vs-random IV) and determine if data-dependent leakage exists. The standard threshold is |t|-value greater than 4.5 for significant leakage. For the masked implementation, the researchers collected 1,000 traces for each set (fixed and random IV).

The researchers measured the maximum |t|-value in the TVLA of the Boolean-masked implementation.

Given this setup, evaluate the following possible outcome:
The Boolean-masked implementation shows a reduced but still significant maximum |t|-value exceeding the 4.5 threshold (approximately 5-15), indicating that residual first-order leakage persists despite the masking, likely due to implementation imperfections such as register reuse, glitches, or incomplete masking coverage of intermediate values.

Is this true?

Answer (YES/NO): YES